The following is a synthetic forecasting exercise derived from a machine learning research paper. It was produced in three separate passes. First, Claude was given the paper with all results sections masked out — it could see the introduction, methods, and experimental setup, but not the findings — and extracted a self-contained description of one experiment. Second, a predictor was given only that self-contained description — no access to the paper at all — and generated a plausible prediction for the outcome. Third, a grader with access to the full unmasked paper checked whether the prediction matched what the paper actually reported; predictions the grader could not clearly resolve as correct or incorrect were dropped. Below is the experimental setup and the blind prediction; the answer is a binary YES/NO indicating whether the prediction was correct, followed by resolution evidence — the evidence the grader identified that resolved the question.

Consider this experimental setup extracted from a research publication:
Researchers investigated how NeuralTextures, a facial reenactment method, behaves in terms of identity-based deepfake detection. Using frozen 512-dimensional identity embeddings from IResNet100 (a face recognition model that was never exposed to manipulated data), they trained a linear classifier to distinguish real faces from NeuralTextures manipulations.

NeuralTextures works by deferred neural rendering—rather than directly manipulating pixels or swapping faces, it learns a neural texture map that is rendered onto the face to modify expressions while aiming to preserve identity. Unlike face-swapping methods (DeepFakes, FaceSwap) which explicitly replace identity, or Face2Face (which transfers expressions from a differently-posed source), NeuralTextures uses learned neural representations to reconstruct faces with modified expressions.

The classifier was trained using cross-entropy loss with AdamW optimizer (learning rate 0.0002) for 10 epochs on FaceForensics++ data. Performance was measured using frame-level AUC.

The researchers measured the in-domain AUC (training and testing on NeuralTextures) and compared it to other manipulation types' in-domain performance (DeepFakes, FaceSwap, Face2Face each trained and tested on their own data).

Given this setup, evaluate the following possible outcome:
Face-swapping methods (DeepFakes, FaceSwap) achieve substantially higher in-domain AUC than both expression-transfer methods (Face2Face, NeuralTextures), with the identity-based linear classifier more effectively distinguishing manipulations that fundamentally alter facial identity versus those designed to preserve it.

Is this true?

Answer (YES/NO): NO